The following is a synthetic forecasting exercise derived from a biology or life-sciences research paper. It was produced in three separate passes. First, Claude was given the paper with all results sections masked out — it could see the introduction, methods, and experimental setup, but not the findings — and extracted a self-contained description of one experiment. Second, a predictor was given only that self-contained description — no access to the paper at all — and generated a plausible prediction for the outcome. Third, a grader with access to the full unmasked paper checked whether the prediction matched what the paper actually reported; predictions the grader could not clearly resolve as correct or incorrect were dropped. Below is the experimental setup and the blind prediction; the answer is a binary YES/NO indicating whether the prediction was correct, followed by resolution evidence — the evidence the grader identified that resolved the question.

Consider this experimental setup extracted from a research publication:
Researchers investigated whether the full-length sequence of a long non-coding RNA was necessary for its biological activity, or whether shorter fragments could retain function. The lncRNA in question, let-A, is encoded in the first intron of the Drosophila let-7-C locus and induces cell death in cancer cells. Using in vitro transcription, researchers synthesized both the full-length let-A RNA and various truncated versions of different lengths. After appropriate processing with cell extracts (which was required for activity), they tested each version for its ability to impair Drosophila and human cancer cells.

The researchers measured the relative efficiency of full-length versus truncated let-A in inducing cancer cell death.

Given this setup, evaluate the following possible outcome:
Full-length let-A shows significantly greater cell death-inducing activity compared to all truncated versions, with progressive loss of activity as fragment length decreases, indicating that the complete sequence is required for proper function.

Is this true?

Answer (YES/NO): YES